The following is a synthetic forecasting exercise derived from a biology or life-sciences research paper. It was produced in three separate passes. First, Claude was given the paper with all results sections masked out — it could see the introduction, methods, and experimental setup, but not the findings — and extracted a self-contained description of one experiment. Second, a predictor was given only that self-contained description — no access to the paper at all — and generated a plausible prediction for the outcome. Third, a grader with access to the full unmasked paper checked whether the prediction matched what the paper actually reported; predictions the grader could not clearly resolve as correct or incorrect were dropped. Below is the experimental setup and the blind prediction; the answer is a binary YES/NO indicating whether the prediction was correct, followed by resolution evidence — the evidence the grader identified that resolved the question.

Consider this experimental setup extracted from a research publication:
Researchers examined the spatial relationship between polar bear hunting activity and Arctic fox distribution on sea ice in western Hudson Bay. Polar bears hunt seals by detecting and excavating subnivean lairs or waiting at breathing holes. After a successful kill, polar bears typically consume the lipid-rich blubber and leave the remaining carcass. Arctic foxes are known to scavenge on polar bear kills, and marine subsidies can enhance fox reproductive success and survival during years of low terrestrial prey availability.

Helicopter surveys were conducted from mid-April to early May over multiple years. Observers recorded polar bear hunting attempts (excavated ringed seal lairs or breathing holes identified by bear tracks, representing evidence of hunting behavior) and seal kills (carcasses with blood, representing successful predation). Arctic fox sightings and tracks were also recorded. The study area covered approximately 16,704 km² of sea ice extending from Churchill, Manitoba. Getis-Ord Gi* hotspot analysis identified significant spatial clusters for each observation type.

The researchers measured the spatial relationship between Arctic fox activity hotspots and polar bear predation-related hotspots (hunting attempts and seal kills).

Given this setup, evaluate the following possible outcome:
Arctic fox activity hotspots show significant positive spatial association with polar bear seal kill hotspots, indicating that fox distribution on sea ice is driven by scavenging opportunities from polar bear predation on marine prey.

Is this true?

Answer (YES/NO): YES